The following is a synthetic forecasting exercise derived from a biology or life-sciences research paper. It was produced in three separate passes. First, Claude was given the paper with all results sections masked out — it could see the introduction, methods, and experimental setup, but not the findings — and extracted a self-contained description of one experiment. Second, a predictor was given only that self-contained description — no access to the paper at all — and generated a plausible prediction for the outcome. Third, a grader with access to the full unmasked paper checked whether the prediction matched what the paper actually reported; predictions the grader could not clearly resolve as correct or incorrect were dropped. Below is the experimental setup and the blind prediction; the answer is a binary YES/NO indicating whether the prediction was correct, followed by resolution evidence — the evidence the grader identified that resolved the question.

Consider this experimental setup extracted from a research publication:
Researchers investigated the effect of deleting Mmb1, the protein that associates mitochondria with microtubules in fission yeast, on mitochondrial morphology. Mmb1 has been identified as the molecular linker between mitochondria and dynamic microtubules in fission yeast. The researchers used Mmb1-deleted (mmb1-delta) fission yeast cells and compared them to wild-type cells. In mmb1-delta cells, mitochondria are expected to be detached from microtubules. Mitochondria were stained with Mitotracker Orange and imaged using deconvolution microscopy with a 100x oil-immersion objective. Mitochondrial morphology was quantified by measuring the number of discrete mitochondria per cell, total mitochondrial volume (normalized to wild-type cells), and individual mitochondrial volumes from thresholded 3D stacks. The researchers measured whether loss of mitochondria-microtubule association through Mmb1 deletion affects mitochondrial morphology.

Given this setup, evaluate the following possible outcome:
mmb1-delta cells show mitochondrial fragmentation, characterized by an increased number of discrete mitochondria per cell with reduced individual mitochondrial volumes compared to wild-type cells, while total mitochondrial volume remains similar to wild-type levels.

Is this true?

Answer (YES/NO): YES